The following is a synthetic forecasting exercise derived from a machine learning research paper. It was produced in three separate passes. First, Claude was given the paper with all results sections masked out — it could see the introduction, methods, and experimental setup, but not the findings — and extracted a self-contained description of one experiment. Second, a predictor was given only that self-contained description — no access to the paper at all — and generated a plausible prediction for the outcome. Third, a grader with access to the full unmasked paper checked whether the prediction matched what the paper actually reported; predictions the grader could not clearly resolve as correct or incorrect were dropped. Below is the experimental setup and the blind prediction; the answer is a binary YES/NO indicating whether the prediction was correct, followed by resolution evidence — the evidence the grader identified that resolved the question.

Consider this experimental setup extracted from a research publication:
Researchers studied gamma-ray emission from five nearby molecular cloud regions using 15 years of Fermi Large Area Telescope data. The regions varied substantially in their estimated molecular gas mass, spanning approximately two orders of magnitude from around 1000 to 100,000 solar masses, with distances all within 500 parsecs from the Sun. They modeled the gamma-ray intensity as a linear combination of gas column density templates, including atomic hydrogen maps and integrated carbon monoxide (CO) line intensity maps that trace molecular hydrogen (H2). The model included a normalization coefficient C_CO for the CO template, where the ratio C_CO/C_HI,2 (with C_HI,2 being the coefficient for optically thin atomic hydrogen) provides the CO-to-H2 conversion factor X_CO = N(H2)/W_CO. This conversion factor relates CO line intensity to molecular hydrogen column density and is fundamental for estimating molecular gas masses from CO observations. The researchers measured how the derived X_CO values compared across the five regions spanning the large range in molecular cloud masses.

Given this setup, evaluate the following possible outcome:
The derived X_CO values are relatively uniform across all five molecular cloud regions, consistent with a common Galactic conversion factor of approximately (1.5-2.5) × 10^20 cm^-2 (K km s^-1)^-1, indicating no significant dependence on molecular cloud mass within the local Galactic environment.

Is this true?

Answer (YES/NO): NO